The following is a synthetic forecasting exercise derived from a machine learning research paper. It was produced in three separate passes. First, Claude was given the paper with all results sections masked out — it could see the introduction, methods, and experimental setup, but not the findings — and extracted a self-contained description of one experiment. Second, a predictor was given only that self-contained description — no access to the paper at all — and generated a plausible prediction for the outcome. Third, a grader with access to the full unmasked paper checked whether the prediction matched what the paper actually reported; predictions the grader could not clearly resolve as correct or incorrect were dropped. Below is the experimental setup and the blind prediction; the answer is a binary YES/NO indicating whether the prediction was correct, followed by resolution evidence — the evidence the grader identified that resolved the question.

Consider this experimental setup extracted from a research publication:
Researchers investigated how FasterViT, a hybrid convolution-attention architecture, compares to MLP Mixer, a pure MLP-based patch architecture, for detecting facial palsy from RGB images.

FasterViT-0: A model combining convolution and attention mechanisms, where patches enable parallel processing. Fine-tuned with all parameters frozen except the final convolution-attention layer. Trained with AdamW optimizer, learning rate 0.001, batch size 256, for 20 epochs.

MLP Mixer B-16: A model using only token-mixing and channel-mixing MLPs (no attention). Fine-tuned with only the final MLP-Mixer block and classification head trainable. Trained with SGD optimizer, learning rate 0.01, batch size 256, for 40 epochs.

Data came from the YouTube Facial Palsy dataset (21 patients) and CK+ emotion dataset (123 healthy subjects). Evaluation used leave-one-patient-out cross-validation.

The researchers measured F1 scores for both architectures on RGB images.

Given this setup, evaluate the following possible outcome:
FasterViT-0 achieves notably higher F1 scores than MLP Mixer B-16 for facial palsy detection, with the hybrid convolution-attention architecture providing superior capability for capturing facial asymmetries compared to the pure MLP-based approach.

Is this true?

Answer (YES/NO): NO